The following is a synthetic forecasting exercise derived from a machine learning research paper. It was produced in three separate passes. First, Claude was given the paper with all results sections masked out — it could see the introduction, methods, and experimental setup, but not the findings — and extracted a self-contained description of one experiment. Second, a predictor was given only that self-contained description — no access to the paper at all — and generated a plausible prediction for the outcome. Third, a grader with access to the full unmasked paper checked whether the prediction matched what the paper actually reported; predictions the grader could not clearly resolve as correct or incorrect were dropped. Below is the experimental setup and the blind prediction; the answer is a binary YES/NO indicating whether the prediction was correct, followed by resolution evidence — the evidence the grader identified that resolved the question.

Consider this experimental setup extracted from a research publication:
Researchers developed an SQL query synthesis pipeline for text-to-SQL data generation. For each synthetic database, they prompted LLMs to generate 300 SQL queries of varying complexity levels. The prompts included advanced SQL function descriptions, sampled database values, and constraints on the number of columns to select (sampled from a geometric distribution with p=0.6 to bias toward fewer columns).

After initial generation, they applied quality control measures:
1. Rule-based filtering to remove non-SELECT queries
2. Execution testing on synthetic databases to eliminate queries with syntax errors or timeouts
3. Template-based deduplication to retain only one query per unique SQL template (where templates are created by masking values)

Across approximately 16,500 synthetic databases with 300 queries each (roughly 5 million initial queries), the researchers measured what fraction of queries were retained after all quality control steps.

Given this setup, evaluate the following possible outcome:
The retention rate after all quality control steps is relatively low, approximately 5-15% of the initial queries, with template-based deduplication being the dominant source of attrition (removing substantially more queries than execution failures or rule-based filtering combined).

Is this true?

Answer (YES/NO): NO